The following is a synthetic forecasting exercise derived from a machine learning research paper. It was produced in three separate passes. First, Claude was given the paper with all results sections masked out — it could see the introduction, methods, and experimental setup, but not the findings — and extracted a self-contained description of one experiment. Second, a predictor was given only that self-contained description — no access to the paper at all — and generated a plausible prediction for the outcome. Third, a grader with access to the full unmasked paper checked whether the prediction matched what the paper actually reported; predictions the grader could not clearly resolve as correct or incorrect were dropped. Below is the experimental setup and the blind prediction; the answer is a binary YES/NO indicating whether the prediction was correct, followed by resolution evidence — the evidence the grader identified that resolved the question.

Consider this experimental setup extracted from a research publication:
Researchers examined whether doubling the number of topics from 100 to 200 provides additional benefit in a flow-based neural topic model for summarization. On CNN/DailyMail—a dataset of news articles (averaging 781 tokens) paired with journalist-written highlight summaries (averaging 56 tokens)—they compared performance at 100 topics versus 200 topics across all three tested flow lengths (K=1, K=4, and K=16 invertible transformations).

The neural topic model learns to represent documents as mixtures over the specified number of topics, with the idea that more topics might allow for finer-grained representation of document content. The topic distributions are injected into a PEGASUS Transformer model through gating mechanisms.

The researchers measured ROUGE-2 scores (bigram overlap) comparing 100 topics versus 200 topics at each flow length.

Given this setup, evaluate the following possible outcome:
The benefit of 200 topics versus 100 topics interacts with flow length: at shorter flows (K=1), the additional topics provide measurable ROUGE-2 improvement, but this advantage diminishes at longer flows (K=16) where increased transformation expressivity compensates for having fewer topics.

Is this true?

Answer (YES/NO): NO